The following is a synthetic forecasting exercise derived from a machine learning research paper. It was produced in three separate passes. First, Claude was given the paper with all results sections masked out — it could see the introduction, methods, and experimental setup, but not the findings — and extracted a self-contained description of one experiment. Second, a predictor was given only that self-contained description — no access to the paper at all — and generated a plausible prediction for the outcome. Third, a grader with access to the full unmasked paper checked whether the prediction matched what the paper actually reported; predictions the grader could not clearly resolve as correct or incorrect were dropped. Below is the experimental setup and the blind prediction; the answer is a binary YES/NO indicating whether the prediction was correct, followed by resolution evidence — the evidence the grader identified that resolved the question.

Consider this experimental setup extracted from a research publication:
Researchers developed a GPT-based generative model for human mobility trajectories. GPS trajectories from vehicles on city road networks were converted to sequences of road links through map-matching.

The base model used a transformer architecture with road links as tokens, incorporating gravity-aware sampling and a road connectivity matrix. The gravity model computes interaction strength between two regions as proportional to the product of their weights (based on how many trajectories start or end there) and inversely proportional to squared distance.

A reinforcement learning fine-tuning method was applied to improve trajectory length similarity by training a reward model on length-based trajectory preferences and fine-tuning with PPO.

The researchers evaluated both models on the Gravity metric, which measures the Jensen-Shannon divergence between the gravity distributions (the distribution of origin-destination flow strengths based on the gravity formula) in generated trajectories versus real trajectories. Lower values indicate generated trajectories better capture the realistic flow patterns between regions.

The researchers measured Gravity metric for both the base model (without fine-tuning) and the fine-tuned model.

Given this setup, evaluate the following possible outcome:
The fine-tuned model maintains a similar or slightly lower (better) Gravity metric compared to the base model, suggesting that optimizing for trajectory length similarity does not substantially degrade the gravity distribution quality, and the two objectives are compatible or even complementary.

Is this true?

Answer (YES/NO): NO